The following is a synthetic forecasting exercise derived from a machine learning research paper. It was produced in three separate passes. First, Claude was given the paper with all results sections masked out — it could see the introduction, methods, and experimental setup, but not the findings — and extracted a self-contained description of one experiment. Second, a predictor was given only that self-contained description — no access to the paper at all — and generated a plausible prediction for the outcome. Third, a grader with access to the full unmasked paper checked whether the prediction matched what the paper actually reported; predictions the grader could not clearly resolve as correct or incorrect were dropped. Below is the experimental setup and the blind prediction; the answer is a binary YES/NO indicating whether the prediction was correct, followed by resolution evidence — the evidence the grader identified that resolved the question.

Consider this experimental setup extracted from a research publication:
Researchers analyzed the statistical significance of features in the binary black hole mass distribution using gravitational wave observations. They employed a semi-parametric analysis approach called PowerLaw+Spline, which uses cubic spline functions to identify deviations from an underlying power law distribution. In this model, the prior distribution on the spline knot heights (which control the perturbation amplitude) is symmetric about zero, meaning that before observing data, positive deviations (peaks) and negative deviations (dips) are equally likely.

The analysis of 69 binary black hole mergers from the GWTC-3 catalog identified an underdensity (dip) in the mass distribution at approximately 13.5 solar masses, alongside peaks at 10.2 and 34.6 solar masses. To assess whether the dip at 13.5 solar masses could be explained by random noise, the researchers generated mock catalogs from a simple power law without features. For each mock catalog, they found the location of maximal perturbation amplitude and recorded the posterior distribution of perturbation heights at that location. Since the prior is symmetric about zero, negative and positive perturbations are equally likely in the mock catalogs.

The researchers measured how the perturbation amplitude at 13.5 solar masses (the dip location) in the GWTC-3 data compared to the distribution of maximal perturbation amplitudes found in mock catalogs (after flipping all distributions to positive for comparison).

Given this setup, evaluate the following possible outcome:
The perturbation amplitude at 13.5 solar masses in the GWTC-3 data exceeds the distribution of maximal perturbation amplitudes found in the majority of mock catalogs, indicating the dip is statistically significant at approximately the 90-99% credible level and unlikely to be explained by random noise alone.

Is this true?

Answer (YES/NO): NO